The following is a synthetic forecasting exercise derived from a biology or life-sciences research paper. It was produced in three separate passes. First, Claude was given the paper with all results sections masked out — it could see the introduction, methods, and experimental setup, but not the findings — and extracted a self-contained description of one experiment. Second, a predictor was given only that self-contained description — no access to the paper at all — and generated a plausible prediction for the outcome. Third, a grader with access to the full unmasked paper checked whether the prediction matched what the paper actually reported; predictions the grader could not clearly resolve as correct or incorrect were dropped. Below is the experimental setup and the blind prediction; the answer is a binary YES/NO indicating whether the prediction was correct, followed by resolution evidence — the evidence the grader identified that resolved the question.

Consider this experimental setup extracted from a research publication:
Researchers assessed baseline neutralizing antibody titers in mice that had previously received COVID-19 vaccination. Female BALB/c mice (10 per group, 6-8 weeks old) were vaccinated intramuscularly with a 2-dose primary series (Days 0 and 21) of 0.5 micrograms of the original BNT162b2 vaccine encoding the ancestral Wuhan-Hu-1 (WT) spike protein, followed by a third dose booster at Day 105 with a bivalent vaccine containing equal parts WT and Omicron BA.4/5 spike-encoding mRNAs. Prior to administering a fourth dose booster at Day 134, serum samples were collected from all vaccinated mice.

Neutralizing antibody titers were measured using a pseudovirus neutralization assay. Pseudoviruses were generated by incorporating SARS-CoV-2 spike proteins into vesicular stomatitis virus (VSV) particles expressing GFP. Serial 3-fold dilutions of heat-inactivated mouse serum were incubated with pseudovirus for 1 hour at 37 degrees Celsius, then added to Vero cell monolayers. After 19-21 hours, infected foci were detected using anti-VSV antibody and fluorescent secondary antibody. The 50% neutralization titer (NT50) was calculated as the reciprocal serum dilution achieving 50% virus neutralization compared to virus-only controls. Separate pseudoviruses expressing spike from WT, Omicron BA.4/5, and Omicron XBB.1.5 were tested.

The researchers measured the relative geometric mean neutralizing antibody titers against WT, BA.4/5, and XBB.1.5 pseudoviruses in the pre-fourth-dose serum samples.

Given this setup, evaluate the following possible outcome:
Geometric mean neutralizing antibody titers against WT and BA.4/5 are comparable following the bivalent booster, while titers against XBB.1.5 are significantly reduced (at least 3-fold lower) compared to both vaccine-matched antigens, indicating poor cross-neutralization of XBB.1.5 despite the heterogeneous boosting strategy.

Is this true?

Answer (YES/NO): NO